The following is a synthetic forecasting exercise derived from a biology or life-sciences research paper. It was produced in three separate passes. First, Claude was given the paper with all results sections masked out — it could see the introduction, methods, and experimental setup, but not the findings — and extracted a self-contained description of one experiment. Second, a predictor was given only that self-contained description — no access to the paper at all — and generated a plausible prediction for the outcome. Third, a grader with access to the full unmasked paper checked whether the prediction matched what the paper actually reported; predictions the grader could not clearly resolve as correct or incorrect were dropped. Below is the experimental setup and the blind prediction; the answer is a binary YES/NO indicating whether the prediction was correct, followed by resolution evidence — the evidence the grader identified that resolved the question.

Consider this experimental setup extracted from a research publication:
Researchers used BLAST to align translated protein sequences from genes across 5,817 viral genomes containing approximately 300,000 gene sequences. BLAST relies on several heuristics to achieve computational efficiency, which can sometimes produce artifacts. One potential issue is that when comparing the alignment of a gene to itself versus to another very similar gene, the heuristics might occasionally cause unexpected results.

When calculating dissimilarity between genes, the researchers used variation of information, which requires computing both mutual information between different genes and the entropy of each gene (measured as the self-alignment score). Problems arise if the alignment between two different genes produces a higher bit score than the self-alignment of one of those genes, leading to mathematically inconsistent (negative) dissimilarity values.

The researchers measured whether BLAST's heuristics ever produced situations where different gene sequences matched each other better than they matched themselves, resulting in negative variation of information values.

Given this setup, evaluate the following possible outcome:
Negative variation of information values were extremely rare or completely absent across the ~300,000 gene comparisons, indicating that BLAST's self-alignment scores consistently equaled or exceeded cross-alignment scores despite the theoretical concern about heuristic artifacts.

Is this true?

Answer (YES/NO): NO